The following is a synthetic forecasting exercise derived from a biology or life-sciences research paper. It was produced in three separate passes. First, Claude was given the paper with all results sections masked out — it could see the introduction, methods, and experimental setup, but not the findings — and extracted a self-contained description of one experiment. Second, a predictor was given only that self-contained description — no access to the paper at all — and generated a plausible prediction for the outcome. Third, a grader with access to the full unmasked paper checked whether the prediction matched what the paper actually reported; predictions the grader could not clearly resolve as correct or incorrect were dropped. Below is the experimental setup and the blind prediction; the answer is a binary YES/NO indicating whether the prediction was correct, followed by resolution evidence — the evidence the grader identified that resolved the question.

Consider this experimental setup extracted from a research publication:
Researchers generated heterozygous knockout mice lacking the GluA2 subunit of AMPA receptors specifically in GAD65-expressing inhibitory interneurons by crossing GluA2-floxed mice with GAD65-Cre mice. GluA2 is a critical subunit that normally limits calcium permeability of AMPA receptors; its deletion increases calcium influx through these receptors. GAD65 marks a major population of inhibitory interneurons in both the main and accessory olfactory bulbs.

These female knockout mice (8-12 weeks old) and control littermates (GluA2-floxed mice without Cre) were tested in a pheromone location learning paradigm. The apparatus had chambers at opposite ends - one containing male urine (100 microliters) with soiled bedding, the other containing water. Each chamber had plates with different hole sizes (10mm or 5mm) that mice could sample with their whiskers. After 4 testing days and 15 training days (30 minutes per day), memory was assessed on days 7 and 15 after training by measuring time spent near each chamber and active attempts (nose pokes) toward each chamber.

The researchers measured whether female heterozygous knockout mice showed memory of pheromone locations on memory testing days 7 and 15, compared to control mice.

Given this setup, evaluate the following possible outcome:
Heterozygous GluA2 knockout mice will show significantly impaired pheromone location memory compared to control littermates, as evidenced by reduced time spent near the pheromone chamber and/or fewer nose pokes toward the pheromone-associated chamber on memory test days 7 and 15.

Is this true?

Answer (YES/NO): YES